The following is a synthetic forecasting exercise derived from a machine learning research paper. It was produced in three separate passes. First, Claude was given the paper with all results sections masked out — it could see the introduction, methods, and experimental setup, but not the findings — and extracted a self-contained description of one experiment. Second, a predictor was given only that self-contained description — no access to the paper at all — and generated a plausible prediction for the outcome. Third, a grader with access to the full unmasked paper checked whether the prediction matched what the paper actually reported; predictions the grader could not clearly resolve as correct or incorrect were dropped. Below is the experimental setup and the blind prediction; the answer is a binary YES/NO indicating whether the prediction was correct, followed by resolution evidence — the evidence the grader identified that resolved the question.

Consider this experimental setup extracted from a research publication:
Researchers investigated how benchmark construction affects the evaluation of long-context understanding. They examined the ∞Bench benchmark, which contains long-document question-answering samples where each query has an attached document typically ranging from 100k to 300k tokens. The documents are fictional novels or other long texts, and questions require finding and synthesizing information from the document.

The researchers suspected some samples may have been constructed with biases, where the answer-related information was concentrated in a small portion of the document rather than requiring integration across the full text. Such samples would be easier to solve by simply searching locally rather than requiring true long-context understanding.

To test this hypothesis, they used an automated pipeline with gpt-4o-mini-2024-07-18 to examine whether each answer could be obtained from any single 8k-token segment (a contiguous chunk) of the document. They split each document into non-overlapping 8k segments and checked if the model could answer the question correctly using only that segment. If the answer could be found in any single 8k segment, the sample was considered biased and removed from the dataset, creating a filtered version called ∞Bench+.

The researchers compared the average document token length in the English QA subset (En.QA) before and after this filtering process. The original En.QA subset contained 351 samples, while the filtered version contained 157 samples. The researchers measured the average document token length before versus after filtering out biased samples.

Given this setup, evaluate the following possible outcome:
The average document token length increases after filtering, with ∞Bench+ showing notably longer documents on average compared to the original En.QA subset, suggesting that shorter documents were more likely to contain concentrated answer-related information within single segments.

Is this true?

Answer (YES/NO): NO